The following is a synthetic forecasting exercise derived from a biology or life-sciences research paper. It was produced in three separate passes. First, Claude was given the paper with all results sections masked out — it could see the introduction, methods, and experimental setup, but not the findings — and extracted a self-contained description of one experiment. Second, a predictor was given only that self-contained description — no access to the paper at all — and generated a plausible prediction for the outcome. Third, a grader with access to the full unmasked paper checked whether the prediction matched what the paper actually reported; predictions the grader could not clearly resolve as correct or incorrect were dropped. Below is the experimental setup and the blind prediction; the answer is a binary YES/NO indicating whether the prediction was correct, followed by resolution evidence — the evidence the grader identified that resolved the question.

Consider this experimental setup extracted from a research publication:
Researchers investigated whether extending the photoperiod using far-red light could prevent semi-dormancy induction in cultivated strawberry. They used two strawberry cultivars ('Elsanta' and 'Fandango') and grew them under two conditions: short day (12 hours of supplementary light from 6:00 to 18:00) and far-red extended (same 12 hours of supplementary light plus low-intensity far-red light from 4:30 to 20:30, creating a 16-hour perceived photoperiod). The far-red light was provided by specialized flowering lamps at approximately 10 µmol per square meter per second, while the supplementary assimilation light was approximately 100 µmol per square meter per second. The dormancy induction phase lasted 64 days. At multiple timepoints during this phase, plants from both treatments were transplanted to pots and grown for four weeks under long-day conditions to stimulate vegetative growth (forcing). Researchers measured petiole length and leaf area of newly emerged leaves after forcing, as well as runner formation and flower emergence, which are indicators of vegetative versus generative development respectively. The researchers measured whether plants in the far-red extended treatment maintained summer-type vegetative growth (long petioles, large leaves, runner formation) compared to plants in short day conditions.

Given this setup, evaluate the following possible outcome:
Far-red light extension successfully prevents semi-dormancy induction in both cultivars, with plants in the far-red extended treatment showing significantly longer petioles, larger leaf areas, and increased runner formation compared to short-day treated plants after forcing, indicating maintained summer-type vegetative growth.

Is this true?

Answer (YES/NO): NO